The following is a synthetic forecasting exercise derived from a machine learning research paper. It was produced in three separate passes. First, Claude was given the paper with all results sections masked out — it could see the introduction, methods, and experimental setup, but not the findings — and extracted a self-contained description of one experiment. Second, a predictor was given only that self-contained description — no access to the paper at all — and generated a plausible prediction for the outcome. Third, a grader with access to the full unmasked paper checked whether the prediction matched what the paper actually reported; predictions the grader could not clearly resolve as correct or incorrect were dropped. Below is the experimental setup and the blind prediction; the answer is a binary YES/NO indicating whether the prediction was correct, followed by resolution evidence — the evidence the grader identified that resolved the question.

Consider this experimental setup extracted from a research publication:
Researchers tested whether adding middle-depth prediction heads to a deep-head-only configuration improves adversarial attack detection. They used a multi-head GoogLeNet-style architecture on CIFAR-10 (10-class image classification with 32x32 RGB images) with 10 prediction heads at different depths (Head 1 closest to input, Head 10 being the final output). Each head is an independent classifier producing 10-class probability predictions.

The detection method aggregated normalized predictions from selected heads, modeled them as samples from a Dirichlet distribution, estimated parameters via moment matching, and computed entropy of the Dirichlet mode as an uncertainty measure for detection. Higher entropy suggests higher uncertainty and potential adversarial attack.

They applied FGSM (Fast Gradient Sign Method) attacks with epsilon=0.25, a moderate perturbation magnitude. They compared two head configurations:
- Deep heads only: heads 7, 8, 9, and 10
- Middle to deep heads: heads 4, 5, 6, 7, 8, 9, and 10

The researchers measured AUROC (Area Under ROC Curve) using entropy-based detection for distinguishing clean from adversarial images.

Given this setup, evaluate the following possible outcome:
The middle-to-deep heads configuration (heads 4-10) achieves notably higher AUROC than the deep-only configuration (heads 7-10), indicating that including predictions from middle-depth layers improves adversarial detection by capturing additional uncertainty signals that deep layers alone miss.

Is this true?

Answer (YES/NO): YES